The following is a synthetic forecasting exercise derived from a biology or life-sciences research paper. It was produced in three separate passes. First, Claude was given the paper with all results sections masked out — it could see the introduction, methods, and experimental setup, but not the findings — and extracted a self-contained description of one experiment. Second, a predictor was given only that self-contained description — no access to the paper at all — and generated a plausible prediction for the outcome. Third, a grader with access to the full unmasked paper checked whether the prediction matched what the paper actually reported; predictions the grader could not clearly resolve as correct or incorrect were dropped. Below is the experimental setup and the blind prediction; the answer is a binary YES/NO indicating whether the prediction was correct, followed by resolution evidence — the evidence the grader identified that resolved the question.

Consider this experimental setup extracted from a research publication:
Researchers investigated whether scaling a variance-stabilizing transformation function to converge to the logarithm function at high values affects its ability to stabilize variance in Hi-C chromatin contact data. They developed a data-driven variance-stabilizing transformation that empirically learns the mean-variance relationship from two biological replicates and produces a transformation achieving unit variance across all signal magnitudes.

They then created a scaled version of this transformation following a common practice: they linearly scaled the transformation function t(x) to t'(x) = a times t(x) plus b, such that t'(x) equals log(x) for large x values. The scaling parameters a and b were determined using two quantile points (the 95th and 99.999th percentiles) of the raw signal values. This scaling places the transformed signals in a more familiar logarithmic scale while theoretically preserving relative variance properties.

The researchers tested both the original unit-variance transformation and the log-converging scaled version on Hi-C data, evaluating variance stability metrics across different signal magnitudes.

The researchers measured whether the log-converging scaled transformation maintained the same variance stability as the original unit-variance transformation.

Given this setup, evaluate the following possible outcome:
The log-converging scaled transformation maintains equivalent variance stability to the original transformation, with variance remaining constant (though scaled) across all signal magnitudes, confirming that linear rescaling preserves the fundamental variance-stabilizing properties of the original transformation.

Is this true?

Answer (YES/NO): YES